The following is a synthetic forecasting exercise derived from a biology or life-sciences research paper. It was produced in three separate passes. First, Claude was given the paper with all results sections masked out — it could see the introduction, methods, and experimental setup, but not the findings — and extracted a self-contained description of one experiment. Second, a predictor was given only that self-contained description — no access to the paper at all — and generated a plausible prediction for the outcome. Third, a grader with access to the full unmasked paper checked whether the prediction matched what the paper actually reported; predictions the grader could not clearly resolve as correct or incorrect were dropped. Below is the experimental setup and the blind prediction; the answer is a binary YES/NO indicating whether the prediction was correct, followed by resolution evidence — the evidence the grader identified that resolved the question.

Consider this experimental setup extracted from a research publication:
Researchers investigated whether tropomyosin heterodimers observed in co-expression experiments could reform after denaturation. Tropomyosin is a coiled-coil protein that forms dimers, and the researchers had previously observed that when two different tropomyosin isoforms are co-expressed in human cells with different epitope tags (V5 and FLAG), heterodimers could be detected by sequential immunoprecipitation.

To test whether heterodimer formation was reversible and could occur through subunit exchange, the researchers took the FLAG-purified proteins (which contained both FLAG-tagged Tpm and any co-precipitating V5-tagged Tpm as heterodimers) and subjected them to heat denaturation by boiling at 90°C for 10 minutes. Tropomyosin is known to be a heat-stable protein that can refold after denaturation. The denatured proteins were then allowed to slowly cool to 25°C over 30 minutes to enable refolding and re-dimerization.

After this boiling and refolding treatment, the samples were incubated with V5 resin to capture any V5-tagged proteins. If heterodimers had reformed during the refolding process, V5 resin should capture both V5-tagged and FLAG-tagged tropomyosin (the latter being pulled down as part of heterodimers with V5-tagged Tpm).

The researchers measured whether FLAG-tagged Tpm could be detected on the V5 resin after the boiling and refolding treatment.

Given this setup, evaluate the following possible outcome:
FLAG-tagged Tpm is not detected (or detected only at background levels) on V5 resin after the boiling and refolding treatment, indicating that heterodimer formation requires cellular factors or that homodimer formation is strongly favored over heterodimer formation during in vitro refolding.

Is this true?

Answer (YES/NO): NO